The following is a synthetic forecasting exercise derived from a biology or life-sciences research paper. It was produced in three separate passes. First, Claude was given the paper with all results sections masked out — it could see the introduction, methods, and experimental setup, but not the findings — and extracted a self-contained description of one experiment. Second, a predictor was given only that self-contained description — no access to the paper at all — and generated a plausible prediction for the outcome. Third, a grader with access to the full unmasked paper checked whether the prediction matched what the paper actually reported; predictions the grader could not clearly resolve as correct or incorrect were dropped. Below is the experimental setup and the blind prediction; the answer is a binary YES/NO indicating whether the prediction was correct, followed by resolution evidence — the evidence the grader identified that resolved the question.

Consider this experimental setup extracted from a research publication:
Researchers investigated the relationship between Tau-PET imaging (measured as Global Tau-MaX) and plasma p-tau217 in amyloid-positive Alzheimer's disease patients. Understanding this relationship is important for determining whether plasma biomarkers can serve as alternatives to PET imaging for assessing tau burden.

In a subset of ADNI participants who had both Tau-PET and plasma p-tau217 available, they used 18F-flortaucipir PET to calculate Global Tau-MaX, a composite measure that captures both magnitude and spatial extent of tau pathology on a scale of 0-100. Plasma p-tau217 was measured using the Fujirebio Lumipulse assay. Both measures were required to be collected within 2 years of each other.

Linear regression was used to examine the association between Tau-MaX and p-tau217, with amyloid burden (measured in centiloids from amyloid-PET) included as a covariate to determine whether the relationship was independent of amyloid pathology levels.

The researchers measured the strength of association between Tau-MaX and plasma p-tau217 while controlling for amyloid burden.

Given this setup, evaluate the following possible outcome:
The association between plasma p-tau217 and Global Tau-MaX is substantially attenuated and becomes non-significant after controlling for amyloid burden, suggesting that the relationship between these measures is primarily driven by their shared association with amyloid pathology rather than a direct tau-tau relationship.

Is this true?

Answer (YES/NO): NO